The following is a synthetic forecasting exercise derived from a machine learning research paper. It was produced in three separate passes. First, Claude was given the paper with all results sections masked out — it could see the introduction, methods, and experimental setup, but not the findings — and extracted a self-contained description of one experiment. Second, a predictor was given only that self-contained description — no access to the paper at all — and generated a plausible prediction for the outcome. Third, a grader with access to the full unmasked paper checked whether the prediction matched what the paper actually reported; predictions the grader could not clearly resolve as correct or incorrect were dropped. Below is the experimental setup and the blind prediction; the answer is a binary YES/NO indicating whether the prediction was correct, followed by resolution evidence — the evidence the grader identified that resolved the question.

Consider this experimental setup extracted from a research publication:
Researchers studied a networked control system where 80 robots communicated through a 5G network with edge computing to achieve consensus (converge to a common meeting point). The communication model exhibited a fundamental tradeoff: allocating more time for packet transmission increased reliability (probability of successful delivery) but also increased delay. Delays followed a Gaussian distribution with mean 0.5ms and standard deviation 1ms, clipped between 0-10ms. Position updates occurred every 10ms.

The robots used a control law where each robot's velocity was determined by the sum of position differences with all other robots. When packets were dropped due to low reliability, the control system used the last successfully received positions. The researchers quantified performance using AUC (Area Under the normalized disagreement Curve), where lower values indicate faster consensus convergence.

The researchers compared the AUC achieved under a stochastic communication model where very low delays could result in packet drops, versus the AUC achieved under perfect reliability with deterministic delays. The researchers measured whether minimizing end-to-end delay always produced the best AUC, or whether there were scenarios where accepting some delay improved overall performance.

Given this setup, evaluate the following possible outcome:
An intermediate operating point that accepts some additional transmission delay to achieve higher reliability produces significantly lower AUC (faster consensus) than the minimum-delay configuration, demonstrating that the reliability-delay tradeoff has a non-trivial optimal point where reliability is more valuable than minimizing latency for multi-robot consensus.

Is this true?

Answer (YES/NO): YES